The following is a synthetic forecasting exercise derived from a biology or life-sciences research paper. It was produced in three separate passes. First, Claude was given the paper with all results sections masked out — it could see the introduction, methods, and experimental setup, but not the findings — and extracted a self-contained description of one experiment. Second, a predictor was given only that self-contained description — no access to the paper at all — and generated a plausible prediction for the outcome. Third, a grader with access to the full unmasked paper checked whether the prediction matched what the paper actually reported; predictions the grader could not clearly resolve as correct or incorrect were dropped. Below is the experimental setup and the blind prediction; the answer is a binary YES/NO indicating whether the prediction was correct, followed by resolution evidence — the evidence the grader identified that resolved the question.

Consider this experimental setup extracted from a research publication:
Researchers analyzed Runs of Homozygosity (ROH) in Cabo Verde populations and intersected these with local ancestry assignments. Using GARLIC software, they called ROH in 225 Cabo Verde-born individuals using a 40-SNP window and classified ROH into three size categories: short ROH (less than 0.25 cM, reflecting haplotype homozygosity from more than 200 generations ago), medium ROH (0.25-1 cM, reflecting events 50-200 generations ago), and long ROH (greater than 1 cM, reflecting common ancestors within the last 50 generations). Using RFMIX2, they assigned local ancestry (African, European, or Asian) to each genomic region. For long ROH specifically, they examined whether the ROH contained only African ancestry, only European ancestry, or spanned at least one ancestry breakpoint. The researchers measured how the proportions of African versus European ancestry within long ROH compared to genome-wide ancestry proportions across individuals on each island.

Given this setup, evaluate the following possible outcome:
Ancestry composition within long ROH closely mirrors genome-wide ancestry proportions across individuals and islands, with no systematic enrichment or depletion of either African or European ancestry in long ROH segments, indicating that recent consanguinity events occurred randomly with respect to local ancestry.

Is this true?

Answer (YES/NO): NO